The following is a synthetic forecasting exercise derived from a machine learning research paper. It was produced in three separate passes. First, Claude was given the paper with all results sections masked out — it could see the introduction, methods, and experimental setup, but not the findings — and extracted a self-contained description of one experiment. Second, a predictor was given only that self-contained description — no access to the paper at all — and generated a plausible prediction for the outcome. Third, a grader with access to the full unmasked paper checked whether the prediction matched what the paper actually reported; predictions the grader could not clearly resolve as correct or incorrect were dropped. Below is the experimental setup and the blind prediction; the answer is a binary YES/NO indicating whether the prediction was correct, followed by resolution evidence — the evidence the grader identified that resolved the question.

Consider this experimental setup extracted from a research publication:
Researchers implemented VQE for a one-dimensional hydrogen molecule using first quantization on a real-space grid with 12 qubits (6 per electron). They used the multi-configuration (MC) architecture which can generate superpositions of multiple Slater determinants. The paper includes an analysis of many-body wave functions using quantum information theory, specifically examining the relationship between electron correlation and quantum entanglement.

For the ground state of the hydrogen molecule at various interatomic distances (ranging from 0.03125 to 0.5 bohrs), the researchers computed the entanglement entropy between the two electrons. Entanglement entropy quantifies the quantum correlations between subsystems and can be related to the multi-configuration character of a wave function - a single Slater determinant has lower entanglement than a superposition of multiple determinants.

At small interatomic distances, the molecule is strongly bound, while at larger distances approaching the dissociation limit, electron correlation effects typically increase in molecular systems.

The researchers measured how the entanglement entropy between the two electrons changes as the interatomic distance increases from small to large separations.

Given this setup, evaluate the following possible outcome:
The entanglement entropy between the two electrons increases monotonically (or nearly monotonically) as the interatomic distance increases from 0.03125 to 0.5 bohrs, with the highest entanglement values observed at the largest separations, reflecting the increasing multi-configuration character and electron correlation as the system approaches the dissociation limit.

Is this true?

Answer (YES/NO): YES